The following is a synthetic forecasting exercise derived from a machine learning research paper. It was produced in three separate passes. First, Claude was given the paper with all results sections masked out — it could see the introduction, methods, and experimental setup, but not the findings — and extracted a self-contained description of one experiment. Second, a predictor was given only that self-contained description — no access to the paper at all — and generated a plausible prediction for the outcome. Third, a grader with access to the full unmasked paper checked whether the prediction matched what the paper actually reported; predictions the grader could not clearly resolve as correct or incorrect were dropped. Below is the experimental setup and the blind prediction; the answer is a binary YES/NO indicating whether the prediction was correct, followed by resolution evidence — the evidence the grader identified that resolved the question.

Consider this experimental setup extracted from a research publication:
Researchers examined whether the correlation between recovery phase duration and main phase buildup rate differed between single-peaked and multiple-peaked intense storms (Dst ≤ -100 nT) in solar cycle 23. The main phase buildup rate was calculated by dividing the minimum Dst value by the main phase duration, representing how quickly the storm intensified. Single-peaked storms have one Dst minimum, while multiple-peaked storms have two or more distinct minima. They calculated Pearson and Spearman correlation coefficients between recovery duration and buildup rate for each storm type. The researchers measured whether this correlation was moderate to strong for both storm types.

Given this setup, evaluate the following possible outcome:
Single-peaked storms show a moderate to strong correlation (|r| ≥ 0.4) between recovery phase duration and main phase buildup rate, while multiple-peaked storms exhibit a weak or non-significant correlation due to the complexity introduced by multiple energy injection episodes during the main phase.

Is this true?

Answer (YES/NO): YES